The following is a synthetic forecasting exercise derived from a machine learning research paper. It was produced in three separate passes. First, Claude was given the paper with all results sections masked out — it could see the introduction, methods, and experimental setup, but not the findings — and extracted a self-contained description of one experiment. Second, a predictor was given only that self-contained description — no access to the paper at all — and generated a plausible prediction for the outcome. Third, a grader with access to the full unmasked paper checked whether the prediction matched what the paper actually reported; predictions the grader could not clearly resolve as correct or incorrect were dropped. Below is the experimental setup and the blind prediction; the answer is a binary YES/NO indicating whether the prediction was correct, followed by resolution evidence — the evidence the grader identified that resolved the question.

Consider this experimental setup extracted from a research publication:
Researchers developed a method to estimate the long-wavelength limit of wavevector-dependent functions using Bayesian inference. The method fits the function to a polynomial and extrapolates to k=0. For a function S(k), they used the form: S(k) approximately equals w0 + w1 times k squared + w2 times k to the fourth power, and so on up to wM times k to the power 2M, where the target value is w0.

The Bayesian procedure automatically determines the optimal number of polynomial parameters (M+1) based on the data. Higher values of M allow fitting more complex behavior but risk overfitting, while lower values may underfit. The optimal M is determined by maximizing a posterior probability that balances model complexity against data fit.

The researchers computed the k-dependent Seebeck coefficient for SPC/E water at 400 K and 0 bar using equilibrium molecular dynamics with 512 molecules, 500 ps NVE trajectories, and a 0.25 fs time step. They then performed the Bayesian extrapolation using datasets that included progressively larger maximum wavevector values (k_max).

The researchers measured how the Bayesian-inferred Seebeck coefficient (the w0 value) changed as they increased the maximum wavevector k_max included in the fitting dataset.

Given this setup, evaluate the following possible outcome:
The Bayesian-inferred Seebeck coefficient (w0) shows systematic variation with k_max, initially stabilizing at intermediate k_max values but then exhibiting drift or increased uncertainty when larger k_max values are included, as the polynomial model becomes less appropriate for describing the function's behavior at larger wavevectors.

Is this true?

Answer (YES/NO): NO